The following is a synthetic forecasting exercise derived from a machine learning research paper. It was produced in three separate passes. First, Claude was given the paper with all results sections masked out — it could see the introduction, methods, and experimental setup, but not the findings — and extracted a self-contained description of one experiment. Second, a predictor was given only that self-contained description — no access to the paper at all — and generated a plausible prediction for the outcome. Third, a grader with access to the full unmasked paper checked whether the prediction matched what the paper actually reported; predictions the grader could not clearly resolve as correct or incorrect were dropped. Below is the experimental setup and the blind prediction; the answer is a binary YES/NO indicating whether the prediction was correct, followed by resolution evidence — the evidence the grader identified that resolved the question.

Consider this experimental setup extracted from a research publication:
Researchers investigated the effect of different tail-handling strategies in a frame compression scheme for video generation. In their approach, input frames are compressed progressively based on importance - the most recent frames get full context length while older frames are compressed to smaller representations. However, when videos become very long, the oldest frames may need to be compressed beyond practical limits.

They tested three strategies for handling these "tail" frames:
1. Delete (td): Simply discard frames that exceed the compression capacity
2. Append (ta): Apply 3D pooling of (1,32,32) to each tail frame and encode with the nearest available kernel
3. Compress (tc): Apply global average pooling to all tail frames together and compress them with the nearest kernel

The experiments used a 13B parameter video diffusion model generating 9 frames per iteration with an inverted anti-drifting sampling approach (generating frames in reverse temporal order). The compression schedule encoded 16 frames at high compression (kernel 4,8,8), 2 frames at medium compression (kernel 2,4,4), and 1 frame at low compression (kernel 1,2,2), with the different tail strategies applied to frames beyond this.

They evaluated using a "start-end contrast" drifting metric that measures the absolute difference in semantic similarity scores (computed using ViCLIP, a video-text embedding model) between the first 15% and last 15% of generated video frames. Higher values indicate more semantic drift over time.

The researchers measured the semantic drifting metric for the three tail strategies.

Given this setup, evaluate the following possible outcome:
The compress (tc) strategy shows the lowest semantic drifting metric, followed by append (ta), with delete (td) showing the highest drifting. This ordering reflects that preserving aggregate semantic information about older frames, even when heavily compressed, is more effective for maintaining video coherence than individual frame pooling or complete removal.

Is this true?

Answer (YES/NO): YES